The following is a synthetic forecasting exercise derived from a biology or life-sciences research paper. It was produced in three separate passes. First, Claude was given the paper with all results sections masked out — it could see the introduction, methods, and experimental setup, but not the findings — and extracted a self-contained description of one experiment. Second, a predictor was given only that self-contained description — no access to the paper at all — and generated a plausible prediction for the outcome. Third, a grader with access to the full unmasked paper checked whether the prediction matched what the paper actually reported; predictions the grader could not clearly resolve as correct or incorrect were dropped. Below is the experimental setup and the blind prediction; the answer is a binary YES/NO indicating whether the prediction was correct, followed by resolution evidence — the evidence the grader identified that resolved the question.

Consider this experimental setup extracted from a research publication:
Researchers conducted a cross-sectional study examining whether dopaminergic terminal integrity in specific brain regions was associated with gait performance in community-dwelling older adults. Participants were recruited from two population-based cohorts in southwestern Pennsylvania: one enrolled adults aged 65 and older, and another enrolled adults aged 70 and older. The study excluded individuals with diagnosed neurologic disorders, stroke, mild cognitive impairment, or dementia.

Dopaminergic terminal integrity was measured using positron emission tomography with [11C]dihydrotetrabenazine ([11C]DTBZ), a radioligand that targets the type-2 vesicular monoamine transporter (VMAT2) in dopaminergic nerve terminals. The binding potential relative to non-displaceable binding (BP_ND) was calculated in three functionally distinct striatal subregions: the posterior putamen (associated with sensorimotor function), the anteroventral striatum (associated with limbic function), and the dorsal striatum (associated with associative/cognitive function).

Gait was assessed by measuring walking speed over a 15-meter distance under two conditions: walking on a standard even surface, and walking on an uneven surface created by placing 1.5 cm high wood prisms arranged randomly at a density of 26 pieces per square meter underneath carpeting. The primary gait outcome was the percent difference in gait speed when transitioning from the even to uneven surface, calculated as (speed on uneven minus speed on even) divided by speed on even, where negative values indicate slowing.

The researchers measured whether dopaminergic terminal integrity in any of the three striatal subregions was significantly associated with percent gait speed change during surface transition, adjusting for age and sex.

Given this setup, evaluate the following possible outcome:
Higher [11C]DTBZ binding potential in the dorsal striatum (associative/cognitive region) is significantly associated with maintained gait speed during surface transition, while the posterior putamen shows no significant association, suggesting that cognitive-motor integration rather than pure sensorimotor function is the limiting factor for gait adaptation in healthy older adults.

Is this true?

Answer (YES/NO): NO